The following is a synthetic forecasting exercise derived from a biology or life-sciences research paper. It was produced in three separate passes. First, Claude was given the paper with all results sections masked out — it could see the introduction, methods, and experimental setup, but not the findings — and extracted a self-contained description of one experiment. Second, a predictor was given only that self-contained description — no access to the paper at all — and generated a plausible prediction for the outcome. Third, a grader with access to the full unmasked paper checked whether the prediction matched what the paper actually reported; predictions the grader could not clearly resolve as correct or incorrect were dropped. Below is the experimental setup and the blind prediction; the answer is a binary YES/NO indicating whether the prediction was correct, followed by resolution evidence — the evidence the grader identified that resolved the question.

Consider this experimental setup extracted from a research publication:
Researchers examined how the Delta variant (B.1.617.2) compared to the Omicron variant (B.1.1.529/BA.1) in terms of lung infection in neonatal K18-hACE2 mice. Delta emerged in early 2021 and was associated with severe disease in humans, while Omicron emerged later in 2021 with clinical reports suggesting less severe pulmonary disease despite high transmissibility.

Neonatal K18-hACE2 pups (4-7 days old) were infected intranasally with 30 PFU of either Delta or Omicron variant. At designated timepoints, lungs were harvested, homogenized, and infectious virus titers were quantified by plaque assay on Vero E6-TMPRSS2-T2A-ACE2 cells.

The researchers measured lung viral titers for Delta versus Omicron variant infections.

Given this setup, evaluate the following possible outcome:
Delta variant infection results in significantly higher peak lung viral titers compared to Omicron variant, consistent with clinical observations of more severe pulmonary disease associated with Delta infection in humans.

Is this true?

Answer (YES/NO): YES